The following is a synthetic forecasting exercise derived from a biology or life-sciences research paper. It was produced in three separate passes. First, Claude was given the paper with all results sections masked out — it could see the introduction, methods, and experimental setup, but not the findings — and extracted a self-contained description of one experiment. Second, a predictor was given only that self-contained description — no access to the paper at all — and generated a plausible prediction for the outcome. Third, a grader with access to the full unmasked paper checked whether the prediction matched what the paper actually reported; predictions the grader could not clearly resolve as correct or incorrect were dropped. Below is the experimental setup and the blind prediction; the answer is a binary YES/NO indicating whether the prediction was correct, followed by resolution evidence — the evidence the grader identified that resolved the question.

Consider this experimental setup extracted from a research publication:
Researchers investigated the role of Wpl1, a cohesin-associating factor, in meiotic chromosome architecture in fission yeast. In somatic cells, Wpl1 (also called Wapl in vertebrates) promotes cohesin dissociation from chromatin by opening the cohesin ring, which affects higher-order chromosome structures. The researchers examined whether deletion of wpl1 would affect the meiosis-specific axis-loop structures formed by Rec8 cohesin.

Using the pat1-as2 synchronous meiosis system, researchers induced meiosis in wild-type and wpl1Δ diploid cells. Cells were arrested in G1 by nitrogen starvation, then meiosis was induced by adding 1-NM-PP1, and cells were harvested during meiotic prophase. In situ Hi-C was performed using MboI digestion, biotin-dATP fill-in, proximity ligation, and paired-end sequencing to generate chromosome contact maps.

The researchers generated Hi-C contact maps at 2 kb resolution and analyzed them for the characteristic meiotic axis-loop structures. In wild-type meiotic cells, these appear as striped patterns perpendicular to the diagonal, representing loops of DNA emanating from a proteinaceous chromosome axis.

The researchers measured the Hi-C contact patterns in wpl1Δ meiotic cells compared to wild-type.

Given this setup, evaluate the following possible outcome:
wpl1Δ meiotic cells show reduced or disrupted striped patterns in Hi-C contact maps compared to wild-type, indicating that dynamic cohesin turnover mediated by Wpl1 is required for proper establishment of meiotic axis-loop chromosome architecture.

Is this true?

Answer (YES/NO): NO